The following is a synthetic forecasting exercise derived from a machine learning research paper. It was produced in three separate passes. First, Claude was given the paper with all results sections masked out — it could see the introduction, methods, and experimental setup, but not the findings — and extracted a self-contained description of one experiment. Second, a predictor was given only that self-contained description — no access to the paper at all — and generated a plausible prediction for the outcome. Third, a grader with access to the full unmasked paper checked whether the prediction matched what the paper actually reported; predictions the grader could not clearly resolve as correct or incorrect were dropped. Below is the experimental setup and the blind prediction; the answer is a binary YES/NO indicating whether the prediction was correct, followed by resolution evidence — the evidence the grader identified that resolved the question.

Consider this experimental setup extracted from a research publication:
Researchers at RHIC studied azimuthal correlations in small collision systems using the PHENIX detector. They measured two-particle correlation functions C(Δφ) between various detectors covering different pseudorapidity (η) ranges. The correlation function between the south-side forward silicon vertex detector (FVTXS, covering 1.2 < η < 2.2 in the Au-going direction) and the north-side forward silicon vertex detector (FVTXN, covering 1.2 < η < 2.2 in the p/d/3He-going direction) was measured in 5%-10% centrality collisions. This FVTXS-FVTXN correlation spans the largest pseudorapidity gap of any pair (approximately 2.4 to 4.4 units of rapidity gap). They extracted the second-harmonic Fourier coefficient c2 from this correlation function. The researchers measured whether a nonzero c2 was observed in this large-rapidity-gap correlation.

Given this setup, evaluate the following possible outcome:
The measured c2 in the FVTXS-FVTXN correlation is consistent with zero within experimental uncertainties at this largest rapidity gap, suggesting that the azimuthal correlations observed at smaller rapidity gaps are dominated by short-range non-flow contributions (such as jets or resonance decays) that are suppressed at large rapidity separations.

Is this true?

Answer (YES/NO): NO